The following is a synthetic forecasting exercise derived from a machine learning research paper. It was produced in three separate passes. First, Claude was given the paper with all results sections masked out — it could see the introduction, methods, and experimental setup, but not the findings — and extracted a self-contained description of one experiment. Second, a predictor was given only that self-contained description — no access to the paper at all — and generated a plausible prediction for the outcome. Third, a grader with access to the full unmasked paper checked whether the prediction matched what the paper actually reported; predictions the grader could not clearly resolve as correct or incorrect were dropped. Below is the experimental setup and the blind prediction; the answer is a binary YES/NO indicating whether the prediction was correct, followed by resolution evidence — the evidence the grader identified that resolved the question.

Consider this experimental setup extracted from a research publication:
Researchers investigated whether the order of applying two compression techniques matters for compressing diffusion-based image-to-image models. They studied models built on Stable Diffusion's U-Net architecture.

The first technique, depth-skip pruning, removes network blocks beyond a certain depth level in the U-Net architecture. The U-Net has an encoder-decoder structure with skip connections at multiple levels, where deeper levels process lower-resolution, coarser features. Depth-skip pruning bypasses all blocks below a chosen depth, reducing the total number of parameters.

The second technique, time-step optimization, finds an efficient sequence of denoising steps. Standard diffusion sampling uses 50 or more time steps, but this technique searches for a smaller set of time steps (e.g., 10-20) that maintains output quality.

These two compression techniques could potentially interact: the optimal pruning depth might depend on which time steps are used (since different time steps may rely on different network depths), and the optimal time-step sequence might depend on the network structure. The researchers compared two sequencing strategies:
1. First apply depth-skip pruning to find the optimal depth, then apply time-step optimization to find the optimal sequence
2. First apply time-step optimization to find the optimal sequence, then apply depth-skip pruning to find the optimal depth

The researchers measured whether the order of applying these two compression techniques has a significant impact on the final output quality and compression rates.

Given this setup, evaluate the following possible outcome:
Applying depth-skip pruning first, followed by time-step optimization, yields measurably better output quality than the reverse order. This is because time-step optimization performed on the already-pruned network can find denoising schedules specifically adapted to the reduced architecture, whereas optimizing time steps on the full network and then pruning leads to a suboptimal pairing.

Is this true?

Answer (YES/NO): NO